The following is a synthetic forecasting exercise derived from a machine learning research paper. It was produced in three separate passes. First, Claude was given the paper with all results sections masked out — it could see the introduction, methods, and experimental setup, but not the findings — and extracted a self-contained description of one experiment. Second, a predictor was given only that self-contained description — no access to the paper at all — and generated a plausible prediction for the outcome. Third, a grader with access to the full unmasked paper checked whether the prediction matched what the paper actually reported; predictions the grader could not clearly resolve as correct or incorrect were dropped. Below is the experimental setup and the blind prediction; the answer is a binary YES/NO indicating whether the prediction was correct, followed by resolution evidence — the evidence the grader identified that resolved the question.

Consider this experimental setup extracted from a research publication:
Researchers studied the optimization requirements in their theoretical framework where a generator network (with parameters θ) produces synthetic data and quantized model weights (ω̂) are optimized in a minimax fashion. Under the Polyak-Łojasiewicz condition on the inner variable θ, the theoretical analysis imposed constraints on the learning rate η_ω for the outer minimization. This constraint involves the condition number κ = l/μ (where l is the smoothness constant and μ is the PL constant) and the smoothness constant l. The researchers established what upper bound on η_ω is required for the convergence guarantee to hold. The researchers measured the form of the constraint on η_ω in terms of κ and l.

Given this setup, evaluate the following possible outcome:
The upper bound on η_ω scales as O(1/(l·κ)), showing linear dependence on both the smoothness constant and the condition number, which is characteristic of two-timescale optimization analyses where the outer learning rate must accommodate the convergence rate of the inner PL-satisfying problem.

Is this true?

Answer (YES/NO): NO